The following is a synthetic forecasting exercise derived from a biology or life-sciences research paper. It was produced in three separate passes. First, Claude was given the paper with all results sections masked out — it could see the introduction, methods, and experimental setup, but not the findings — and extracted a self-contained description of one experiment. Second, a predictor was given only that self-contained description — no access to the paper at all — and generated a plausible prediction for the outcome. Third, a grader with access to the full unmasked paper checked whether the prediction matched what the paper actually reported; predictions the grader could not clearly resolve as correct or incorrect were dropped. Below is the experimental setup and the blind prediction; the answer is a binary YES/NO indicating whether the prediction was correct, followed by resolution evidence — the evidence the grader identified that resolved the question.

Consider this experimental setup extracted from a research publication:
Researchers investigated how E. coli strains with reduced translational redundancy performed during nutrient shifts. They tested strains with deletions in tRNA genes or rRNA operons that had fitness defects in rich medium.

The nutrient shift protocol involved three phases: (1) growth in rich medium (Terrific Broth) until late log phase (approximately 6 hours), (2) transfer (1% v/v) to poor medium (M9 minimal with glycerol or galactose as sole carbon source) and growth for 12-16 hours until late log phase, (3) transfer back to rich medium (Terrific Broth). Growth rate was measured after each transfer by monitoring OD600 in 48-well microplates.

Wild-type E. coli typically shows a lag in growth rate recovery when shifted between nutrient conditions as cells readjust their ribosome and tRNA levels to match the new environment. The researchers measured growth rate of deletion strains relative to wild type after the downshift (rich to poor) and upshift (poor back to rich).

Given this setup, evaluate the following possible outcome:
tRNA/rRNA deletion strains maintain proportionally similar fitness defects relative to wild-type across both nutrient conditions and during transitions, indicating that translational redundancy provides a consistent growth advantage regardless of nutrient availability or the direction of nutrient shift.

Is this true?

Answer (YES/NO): NO